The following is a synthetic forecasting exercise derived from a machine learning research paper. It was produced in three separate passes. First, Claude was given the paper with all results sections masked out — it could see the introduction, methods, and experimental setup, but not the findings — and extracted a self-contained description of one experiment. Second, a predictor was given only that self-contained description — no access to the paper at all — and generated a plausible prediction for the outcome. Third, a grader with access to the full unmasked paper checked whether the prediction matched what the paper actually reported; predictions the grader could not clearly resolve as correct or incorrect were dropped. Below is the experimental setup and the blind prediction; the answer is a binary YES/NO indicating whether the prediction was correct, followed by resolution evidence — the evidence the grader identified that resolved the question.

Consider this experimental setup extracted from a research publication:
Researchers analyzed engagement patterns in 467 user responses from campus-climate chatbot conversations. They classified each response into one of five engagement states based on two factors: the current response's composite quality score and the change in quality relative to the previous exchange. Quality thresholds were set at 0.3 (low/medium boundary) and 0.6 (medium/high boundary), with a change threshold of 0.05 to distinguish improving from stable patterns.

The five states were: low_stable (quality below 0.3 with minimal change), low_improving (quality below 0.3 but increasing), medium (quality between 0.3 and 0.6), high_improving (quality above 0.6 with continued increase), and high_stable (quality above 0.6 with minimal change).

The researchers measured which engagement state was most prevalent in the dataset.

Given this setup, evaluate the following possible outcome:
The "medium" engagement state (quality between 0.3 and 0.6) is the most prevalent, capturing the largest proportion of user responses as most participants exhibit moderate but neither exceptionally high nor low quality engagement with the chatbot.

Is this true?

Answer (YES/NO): NO